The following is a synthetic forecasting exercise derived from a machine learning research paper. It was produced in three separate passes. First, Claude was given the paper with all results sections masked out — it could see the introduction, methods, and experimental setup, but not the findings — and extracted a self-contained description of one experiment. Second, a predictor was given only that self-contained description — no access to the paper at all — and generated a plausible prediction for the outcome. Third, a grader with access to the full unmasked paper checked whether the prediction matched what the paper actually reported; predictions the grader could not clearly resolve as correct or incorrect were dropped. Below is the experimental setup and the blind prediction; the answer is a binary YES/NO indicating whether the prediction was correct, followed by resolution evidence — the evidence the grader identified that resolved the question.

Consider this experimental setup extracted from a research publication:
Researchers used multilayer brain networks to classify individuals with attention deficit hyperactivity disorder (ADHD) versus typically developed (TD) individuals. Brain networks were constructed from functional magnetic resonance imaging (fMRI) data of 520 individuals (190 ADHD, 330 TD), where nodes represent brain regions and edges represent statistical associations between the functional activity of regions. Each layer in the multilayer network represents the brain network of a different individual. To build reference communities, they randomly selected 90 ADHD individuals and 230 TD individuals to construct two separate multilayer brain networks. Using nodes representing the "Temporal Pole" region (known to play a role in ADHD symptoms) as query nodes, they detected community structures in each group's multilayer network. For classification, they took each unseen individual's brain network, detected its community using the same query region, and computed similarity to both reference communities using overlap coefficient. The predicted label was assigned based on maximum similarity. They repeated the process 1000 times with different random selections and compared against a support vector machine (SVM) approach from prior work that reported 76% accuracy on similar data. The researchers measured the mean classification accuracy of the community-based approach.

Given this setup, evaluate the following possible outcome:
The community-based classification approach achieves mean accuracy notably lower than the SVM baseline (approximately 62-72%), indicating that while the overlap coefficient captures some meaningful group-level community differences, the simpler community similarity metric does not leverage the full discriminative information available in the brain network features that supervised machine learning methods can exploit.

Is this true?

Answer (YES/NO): NO